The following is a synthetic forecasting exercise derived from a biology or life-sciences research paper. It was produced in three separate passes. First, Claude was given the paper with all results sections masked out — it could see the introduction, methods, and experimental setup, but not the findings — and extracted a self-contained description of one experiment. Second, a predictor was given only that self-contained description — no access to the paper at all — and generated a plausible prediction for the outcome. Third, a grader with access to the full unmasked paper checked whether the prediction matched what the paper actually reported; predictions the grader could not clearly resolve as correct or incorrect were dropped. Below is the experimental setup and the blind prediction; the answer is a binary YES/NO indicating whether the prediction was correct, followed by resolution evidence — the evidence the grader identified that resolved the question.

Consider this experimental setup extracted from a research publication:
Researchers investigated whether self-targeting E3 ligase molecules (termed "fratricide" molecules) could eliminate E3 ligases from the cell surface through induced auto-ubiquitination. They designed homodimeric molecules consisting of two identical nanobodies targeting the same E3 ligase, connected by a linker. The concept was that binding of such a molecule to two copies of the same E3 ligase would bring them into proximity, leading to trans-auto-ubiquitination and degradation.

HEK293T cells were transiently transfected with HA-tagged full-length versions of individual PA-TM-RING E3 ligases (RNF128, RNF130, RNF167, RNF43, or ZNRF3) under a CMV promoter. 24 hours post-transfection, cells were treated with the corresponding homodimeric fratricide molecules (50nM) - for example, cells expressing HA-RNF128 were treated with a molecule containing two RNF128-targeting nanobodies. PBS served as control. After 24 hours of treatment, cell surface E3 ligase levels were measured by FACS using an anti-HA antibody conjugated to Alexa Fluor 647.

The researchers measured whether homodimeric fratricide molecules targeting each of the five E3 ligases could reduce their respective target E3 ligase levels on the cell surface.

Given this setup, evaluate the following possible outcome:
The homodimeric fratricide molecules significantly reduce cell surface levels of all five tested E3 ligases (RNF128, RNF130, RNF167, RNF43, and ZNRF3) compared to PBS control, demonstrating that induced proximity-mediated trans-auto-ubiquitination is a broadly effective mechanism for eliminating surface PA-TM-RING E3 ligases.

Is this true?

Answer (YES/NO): YES